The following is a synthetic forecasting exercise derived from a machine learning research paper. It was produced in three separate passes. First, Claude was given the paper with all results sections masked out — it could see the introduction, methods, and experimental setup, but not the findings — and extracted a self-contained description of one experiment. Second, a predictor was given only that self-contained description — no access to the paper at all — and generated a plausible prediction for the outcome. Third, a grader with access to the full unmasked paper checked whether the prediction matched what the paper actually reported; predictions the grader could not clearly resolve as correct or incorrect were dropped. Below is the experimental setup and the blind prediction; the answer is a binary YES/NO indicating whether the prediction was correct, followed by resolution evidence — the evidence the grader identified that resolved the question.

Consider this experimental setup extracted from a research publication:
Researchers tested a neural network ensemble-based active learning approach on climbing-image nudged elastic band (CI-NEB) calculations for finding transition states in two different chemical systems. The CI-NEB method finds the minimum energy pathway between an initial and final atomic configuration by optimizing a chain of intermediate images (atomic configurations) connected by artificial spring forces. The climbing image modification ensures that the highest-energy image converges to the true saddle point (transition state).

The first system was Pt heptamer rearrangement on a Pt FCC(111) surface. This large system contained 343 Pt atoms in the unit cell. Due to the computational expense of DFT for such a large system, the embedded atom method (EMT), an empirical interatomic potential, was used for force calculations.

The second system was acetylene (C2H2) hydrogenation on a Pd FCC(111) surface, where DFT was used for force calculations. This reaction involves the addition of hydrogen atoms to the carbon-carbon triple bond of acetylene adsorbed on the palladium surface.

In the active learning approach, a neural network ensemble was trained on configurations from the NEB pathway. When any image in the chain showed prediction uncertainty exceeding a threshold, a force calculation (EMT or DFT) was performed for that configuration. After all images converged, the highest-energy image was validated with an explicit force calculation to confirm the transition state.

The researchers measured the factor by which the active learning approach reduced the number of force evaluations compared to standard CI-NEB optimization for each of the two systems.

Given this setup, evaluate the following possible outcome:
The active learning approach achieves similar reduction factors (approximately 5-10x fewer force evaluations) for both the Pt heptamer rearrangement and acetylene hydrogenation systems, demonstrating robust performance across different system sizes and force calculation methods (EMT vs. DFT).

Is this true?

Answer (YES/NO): NO